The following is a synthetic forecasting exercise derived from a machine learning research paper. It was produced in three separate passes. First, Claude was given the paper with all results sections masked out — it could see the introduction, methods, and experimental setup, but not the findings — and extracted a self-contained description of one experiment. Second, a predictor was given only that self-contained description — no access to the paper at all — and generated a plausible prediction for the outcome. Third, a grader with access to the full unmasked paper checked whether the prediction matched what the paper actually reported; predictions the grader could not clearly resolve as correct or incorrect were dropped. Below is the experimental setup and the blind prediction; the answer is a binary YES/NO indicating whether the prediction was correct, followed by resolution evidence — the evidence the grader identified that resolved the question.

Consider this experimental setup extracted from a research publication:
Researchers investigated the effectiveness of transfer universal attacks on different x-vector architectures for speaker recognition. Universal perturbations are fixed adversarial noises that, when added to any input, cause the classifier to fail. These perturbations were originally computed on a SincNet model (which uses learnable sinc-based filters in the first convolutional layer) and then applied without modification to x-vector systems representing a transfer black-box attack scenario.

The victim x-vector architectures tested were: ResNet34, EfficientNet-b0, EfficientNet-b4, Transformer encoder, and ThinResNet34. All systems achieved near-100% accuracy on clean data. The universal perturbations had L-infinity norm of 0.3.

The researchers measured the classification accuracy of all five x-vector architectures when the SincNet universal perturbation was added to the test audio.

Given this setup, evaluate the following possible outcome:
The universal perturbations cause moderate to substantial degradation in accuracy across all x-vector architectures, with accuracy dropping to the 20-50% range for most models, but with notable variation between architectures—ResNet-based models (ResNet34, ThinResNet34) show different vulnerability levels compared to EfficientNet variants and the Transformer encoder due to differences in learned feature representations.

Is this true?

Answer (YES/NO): NO